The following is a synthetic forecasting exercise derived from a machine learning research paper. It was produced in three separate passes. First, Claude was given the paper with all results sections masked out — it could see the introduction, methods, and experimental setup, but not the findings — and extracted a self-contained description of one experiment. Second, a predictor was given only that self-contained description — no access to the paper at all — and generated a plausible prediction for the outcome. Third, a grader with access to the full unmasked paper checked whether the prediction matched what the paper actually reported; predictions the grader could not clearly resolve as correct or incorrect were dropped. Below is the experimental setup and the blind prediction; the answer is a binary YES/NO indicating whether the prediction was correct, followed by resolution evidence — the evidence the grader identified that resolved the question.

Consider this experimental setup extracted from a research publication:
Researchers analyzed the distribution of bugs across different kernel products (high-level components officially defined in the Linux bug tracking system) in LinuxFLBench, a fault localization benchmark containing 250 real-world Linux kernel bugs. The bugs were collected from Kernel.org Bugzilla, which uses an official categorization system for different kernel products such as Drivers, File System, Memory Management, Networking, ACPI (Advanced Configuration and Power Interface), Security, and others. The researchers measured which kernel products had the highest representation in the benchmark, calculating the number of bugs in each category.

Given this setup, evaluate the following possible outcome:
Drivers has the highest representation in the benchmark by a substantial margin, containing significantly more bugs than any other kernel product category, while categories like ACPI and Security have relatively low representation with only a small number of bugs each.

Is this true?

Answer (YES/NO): NO